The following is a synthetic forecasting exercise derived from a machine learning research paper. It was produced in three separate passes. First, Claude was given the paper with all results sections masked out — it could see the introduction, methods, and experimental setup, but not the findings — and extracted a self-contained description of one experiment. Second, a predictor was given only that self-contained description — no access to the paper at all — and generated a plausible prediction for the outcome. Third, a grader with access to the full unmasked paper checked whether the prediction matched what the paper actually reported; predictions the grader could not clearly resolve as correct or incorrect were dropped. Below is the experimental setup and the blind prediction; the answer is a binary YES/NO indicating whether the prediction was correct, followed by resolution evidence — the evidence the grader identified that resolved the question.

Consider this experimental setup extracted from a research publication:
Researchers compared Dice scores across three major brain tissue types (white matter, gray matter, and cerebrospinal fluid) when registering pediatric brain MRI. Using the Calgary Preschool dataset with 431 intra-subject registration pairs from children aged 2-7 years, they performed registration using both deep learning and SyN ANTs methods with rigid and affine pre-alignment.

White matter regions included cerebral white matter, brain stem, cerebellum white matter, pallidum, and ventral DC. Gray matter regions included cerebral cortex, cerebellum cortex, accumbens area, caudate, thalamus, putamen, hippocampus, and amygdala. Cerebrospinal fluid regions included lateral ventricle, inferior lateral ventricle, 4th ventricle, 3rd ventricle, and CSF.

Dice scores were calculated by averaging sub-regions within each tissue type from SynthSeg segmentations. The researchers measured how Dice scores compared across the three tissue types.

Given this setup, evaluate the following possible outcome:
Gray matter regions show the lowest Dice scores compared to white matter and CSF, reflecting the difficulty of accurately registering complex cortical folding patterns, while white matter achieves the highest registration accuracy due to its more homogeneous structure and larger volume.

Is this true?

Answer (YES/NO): NO